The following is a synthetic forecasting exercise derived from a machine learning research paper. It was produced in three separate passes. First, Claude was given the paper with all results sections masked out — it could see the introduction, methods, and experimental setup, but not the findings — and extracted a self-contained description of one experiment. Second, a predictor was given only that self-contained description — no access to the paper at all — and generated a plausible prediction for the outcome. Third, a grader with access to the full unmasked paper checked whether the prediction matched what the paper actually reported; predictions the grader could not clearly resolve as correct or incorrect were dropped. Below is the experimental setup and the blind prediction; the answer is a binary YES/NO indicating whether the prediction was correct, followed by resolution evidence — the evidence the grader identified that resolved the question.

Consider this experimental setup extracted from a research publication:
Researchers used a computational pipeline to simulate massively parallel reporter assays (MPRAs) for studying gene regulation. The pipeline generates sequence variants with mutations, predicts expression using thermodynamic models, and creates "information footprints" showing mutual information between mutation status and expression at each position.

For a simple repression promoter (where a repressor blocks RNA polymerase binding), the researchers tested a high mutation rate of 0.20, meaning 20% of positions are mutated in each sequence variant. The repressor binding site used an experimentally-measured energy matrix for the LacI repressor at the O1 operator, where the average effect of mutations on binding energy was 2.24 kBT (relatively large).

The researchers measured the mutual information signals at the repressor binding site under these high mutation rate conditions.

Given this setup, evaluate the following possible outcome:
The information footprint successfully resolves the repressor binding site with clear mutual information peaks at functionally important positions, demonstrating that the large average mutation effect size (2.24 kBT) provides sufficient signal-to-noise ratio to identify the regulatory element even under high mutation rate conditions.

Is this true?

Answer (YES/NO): NO